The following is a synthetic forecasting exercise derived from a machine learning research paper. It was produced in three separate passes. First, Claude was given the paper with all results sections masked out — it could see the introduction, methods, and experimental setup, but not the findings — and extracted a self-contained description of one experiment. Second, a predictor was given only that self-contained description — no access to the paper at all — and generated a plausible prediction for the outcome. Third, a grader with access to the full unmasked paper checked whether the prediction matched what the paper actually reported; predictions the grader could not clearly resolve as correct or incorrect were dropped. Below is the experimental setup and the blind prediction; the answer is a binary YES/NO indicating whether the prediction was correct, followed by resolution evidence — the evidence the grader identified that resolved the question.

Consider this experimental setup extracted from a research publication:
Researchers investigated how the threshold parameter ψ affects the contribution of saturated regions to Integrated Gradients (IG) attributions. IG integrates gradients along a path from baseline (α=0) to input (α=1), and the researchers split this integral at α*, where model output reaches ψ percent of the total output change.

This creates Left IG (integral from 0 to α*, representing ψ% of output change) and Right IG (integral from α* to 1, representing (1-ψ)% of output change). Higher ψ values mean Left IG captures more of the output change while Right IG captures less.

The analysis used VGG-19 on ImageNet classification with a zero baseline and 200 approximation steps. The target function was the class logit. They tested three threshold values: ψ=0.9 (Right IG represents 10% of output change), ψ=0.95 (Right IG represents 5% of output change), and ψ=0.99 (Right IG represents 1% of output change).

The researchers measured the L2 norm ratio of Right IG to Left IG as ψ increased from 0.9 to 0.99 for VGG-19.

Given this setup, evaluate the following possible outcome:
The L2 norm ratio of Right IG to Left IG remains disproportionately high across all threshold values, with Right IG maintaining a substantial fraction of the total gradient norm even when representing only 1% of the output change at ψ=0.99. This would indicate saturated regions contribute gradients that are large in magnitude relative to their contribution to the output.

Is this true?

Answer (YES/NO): YES